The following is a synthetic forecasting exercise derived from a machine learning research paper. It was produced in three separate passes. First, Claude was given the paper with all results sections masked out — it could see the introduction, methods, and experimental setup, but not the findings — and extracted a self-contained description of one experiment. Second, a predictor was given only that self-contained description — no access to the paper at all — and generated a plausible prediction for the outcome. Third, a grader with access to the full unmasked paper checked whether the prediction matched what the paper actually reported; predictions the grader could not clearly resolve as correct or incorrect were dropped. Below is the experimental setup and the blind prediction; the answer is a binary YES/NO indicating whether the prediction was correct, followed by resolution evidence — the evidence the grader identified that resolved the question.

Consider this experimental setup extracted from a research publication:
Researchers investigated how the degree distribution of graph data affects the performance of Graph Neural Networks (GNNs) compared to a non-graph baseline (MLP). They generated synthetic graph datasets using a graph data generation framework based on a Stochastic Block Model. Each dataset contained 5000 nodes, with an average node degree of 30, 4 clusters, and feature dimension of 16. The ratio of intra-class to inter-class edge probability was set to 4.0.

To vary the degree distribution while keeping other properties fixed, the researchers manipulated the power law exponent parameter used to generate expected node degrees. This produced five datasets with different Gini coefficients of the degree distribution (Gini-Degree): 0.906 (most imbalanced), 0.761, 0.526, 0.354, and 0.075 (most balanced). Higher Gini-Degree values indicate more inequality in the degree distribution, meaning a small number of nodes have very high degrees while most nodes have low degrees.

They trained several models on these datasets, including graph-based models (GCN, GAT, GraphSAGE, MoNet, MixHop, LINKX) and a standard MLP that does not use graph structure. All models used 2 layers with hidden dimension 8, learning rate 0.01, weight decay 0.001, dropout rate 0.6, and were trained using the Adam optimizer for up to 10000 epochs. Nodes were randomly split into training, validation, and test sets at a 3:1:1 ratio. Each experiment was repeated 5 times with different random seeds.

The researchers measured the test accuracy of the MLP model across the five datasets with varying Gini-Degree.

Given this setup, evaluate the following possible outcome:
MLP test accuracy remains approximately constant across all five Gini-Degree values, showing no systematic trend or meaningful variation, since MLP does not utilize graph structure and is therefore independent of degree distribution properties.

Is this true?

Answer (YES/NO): NO